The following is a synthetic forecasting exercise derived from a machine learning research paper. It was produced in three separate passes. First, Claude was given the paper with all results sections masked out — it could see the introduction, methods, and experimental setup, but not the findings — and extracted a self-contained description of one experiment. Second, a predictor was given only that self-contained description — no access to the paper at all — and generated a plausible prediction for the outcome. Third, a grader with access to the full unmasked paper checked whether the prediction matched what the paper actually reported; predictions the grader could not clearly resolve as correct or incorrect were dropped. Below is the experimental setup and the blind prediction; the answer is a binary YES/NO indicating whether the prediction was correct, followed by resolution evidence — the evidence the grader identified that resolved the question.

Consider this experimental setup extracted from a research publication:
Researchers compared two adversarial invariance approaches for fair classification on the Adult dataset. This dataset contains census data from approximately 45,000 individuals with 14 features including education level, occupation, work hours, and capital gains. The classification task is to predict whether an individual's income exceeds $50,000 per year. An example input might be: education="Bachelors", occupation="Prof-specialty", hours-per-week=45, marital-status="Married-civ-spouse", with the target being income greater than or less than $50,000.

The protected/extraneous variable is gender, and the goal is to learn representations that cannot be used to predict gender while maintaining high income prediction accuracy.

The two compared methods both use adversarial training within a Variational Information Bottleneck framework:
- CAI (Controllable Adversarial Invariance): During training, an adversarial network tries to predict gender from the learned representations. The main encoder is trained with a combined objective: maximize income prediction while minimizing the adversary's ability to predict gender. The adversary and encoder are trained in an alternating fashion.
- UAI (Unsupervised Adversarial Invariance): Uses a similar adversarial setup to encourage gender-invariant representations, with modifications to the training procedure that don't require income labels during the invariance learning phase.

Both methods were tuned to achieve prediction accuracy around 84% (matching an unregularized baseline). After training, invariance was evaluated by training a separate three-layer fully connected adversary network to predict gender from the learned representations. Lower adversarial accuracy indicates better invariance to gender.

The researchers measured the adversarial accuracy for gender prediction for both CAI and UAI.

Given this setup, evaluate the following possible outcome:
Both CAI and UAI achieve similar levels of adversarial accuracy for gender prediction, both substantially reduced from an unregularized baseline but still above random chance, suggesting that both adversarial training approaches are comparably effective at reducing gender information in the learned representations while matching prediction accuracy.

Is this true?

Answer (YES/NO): NO